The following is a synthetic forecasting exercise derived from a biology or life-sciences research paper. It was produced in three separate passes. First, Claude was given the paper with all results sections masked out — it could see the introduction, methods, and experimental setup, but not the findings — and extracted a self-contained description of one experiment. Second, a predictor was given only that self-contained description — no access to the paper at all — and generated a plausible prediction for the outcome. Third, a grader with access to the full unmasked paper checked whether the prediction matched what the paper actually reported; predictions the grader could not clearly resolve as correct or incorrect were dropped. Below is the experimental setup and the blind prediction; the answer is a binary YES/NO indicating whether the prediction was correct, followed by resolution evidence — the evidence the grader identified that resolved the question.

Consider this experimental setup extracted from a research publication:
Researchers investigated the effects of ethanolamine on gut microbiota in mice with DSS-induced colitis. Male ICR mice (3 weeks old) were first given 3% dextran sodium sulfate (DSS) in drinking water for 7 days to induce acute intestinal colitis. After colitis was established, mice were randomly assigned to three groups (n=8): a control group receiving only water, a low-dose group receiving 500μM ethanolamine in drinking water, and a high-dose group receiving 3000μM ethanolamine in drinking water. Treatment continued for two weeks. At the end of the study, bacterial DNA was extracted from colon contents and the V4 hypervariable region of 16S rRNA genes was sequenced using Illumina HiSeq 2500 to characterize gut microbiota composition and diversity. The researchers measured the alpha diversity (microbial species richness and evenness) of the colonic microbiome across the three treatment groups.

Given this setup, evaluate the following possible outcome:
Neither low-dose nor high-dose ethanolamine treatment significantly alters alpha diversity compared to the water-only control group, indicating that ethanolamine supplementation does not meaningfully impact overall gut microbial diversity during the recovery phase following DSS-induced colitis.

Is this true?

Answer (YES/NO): NO